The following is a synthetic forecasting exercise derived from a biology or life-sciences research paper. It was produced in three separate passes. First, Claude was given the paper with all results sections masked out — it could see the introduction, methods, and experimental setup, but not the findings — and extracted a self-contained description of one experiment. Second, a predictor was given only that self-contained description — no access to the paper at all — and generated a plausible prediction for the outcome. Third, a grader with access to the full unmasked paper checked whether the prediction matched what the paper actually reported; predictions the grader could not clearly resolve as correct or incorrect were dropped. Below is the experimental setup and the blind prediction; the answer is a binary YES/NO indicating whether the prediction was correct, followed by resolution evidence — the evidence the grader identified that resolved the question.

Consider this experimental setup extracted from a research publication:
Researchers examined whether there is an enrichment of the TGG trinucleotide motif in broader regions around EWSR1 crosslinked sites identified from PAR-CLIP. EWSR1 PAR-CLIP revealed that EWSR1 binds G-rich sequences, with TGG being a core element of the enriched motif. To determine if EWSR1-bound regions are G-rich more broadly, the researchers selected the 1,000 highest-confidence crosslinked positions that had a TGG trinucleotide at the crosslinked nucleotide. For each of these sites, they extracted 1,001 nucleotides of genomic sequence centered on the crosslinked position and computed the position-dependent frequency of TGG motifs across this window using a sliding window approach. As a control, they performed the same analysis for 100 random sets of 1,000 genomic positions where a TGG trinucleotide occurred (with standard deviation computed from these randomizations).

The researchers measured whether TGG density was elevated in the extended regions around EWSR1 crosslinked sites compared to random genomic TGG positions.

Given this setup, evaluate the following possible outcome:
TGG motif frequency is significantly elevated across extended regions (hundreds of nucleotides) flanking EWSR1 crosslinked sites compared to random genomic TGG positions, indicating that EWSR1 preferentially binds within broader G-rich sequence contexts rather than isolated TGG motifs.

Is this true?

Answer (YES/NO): YES